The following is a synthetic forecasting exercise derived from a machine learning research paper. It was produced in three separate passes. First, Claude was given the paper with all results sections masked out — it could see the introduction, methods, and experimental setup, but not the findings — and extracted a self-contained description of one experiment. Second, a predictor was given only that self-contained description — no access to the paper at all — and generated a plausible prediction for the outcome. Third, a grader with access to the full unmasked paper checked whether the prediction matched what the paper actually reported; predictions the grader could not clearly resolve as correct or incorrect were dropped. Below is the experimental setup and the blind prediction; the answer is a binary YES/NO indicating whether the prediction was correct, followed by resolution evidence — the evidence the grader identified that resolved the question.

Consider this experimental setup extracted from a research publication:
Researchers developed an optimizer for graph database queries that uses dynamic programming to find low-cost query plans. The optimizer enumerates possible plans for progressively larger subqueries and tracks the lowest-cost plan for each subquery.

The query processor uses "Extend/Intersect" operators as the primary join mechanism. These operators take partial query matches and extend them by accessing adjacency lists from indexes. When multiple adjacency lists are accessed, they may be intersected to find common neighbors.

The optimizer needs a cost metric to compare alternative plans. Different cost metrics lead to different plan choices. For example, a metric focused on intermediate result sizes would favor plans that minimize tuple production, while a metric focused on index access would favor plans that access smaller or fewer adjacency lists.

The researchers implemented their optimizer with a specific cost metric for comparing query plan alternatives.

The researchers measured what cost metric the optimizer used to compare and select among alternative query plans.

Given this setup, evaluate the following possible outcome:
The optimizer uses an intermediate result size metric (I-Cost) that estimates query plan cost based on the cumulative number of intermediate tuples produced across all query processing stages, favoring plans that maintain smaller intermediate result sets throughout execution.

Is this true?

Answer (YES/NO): NO